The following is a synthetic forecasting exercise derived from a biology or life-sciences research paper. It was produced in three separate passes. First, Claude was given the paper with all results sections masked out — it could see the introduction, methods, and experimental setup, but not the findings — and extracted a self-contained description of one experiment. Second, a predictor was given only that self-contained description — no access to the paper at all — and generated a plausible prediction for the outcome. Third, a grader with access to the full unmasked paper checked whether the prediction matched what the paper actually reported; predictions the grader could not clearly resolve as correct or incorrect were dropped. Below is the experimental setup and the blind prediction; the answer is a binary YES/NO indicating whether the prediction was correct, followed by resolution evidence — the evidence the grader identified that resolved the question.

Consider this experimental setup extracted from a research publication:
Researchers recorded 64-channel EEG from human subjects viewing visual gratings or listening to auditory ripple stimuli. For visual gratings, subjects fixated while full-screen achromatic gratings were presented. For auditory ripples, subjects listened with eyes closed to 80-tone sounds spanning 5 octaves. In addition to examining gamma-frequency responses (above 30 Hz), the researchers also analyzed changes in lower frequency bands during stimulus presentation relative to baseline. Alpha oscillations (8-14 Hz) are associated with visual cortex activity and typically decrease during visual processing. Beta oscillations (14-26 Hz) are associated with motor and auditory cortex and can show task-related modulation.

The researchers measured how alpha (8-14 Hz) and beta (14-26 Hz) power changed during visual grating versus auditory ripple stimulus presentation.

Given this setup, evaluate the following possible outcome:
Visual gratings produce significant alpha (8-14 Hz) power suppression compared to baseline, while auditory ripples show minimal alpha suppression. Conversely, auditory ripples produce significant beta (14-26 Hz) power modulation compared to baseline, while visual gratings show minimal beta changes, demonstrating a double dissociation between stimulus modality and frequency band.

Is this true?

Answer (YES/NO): YES